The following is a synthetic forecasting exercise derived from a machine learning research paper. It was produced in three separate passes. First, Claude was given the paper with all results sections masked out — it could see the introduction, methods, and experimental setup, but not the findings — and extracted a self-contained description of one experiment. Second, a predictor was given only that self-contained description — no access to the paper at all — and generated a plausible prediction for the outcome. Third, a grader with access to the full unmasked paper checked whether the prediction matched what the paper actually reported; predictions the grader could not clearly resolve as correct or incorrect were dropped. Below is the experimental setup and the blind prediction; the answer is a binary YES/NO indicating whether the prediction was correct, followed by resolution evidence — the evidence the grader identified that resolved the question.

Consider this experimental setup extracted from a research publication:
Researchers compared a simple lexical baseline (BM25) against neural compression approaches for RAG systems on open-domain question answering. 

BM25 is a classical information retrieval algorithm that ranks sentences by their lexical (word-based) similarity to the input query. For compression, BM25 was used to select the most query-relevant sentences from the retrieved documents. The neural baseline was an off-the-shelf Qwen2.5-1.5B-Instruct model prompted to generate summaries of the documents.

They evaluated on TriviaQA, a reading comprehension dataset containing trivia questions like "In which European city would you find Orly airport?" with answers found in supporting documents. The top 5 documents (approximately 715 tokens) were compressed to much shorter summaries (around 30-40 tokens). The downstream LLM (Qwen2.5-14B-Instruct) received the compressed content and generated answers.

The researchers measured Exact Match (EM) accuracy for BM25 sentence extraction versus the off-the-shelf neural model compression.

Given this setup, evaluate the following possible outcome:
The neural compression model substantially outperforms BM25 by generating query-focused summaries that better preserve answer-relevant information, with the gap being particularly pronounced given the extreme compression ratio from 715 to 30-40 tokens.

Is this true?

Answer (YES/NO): NO